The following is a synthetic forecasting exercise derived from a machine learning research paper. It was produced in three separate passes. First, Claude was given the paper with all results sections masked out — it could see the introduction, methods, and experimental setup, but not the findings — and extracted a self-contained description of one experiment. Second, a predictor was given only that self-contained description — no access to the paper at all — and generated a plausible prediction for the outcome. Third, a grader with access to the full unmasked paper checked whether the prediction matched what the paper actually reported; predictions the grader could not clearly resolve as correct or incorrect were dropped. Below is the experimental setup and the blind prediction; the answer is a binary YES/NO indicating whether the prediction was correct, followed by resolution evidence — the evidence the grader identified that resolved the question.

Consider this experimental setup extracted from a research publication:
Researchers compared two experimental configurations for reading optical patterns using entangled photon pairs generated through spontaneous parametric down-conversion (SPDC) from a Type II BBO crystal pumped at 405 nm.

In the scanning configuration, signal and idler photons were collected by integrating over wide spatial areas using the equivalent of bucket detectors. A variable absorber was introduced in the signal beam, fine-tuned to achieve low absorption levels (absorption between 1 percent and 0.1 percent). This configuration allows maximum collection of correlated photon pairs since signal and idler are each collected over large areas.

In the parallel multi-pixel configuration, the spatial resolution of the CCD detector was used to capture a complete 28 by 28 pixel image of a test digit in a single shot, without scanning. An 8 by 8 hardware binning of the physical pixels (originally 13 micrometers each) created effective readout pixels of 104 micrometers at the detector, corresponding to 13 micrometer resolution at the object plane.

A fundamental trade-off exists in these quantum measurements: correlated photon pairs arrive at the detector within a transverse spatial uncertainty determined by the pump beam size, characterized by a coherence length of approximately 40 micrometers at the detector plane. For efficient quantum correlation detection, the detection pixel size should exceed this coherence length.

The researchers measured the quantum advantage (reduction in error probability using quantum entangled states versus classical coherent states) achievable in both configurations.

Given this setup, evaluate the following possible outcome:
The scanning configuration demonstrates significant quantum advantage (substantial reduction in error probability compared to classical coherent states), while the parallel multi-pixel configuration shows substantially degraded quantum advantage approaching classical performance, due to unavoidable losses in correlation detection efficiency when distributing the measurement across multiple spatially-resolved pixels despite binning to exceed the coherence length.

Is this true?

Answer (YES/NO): NO